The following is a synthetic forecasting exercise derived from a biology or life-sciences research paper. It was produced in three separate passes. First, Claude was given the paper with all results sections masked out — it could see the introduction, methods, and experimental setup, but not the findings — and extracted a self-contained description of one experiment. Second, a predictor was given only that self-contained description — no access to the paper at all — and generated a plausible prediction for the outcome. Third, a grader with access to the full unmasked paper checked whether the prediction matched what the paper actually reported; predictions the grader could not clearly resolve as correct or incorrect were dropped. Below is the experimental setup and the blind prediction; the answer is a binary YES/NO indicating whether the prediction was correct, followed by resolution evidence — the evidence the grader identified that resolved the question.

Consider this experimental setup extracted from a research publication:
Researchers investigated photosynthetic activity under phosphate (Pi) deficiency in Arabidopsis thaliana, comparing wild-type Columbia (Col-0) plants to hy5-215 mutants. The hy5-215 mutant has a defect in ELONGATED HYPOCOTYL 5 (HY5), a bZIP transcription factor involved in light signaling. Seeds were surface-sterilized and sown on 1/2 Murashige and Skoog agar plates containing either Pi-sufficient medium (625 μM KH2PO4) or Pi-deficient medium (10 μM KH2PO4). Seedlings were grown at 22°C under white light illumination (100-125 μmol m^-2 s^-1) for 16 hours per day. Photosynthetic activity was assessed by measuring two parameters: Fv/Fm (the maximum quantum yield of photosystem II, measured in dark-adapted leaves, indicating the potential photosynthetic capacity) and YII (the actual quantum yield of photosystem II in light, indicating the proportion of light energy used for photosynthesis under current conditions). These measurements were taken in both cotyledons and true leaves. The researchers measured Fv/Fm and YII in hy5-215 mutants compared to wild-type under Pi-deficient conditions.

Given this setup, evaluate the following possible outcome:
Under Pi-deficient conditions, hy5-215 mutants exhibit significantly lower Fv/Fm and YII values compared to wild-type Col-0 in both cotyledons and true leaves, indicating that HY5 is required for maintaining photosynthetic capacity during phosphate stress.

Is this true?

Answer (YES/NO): NO